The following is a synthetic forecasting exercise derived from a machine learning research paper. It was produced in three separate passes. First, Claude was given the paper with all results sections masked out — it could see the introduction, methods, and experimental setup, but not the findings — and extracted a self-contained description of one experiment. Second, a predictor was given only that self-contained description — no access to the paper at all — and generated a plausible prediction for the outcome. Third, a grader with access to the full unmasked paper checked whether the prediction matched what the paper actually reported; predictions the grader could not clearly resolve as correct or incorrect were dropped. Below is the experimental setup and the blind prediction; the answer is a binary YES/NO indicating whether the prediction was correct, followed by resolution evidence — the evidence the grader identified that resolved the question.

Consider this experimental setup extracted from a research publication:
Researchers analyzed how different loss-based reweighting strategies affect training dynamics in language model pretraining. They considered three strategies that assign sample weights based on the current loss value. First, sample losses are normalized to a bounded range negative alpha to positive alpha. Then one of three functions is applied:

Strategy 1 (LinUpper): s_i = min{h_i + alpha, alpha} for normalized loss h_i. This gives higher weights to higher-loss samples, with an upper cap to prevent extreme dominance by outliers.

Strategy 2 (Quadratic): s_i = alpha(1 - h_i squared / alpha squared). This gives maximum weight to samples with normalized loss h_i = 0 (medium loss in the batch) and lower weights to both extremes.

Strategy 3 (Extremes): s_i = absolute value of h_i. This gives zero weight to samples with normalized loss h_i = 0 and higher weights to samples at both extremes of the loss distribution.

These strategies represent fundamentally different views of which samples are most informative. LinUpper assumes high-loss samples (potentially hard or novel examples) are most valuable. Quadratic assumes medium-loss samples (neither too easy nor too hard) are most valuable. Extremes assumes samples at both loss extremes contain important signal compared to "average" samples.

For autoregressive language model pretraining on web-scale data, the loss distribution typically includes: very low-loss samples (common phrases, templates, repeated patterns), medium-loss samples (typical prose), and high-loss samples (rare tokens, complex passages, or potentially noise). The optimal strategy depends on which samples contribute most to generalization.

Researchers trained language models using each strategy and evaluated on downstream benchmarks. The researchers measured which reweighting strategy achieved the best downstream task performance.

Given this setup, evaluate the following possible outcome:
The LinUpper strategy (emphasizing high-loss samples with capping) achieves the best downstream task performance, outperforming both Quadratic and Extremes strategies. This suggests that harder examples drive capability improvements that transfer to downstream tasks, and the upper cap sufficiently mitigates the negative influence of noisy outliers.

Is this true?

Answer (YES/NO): YES